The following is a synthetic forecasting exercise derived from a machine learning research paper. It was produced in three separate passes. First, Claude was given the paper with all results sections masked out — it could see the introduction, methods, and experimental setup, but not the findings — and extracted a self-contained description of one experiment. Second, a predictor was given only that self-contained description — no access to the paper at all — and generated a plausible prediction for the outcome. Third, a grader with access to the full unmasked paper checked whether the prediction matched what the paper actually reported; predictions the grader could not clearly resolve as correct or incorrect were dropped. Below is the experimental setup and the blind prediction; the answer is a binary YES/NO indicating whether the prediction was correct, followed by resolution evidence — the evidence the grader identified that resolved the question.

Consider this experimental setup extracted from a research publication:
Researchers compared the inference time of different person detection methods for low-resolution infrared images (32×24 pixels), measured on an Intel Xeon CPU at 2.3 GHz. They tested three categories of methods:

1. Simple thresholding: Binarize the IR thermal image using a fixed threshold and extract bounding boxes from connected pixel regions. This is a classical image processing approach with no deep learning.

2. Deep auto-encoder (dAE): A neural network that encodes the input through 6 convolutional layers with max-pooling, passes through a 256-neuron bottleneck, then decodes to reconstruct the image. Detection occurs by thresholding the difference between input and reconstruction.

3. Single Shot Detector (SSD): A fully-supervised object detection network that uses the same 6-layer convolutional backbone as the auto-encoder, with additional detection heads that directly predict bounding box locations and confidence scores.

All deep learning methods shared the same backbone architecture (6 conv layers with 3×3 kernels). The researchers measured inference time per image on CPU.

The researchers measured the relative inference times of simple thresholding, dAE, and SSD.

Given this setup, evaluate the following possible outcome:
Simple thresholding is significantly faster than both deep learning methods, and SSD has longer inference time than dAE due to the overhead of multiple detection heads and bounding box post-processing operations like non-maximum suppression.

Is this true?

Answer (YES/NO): YES